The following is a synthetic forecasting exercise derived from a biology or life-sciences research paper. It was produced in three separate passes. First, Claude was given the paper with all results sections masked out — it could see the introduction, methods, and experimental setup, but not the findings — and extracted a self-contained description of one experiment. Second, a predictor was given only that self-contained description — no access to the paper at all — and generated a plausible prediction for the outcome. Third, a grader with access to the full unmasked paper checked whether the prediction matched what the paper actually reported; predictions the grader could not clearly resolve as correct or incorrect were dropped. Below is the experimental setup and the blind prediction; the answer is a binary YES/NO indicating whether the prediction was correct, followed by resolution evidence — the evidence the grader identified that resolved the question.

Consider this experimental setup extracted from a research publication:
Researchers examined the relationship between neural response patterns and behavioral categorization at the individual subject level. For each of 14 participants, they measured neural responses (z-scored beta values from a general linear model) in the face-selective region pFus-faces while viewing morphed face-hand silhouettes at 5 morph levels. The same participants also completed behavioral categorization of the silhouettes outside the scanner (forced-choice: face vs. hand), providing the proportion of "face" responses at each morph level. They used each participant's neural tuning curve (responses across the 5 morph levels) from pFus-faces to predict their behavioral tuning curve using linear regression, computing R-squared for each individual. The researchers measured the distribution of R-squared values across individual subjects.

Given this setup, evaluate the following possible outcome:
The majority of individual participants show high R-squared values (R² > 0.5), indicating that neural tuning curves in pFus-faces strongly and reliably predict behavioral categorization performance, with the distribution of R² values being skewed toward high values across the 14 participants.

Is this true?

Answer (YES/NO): NO